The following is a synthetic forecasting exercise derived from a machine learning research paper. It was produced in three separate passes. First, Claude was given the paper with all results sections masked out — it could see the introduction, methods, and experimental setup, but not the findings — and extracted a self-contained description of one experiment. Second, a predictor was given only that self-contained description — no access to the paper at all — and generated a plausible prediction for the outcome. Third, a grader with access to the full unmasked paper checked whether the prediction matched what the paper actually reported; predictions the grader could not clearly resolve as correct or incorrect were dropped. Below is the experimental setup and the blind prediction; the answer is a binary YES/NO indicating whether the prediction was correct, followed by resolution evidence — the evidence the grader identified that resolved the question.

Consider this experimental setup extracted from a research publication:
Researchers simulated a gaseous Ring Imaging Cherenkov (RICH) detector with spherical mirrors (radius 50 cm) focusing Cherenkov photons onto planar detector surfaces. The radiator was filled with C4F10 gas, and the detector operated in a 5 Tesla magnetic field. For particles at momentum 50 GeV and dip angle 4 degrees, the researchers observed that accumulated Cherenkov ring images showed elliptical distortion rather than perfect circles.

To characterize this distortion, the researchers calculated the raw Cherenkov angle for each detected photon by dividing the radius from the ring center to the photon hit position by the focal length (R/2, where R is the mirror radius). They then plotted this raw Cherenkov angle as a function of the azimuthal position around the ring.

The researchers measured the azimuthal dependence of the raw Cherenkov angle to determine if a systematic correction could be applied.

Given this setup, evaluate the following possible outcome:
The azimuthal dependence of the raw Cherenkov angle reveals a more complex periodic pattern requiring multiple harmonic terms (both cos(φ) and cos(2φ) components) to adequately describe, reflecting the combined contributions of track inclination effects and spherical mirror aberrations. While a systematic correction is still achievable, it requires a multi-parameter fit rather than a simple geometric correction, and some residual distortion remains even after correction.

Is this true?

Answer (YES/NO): NO